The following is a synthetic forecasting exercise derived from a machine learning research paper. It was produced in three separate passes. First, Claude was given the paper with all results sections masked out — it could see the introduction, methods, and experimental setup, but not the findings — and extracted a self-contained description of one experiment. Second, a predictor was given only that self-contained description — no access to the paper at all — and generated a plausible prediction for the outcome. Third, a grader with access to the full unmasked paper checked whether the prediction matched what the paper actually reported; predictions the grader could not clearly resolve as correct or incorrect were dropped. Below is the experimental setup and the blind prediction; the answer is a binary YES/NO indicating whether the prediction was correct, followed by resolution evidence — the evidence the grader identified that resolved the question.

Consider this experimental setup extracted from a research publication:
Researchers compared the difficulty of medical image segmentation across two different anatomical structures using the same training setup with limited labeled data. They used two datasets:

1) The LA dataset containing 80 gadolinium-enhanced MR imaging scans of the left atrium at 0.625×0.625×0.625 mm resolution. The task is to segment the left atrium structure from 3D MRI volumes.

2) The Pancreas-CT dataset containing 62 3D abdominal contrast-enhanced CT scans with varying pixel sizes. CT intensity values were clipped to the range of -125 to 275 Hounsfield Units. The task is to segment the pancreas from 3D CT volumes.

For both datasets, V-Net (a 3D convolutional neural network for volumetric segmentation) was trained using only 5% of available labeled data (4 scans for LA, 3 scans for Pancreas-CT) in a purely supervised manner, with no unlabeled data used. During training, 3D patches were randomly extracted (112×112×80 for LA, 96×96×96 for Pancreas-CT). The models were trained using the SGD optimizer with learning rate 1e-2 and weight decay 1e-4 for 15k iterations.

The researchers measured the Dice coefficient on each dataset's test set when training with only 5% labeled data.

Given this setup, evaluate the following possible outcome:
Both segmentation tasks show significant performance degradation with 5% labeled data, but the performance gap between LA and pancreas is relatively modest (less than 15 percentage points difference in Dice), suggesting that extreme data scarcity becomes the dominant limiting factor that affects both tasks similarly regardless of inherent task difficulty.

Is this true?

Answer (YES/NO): NO